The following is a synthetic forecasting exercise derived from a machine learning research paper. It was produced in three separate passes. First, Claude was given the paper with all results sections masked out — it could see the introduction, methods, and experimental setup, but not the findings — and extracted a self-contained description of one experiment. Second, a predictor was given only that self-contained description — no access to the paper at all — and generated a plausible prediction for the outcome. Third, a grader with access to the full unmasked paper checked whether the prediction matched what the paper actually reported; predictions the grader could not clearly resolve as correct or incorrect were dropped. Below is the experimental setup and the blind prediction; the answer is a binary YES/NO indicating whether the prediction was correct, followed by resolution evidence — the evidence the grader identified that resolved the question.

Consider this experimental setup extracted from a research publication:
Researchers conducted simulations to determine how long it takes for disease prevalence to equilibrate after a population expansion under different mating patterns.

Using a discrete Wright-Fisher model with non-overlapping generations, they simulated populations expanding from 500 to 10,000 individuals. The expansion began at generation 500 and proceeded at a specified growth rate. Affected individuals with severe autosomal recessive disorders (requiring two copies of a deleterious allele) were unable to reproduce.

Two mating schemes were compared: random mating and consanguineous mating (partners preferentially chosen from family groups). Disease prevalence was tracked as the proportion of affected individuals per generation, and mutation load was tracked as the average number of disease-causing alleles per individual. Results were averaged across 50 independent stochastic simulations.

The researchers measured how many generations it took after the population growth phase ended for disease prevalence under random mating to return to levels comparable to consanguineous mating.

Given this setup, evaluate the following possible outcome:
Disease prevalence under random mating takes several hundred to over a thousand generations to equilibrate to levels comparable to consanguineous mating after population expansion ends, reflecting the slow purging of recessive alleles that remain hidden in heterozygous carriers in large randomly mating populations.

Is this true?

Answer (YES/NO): YES